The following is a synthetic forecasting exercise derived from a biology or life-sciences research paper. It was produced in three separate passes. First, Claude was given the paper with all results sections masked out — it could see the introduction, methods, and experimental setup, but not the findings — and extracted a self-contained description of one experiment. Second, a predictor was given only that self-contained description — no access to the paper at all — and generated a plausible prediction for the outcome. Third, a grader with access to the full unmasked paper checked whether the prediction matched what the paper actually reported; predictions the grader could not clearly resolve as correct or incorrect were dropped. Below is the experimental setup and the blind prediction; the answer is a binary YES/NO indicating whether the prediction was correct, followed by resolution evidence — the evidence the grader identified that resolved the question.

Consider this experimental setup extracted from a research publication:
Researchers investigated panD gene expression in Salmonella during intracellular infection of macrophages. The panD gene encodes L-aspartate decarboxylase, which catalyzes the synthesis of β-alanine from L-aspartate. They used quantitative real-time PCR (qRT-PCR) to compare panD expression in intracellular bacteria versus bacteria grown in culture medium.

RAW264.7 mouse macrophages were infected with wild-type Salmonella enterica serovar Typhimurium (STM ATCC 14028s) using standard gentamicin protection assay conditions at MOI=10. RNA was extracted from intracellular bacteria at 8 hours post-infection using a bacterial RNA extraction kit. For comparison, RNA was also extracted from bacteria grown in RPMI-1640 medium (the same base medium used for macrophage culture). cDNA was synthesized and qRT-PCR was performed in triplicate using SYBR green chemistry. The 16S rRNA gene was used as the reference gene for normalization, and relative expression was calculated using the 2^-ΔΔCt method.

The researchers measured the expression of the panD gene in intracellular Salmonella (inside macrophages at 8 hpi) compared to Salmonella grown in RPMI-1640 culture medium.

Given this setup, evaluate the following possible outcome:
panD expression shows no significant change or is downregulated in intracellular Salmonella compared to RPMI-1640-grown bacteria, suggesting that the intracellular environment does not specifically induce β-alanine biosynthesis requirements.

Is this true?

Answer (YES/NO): NO